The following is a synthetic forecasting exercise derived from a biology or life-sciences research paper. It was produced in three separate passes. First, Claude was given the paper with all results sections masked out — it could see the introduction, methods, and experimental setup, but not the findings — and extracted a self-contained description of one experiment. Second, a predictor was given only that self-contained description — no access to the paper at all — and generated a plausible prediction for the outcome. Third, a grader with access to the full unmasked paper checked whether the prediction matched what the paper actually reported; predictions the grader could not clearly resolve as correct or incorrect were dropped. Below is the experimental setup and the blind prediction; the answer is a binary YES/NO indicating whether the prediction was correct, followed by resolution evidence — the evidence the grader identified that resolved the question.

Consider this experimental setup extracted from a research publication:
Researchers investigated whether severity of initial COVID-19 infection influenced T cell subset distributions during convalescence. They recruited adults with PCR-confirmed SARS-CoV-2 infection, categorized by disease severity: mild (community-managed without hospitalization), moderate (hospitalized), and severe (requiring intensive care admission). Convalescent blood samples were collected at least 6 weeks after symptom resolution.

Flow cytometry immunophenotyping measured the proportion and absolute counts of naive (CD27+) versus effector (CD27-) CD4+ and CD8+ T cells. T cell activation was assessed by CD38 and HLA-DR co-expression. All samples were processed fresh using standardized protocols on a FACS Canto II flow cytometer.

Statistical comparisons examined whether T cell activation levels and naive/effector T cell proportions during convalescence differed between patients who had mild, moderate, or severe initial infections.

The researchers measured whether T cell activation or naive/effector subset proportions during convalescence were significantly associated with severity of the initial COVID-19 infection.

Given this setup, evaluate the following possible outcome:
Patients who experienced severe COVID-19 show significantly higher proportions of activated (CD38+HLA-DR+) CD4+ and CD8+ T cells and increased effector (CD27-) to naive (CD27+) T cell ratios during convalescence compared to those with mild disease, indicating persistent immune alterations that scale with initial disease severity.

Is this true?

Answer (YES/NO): NO